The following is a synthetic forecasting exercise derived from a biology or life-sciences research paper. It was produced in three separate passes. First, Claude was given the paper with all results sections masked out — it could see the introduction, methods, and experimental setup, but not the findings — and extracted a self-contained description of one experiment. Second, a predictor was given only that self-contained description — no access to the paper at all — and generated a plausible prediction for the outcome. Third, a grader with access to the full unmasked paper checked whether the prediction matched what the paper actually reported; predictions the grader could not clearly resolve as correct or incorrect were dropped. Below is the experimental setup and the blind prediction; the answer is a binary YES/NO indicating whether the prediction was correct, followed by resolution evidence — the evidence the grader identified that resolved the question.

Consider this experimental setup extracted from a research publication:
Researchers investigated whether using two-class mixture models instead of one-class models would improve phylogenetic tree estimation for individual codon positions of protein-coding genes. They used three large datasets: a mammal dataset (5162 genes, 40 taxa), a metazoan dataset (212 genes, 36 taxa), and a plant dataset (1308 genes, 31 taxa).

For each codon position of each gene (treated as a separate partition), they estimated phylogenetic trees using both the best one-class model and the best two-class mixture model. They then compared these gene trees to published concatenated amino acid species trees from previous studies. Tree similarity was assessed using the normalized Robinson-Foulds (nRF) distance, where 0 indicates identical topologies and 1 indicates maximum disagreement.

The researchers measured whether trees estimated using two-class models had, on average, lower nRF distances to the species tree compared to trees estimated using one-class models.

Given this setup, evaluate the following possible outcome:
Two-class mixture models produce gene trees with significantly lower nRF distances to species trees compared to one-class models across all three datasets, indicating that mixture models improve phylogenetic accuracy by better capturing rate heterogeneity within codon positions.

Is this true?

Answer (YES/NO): NO